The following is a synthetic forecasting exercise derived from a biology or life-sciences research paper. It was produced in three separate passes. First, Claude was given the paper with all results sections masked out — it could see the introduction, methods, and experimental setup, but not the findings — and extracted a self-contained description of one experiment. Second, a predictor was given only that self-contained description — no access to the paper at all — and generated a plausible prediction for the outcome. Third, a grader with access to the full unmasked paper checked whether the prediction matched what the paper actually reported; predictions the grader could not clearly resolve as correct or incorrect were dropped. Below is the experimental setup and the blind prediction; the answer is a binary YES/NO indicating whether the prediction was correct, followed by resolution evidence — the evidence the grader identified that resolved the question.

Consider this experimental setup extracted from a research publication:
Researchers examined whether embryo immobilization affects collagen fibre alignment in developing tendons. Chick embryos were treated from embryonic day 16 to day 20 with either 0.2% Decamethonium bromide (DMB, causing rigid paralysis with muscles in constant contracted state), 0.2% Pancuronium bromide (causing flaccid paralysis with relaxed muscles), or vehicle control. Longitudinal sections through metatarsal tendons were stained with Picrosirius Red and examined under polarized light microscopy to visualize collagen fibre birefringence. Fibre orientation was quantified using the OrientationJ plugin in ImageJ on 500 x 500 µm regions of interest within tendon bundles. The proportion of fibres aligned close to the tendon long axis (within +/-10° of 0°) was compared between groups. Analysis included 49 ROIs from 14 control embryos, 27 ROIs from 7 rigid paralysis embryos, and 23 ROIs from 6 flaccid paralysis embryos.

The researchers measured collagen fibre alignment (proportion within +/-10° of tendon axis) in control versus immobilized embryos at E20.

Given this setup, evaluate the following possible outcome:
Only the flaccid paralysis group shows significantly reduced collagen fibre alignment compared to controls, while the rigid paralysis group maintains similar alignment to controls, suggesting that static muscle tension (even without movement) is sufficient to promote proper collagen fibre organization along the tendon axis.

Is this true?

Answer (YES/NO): NO